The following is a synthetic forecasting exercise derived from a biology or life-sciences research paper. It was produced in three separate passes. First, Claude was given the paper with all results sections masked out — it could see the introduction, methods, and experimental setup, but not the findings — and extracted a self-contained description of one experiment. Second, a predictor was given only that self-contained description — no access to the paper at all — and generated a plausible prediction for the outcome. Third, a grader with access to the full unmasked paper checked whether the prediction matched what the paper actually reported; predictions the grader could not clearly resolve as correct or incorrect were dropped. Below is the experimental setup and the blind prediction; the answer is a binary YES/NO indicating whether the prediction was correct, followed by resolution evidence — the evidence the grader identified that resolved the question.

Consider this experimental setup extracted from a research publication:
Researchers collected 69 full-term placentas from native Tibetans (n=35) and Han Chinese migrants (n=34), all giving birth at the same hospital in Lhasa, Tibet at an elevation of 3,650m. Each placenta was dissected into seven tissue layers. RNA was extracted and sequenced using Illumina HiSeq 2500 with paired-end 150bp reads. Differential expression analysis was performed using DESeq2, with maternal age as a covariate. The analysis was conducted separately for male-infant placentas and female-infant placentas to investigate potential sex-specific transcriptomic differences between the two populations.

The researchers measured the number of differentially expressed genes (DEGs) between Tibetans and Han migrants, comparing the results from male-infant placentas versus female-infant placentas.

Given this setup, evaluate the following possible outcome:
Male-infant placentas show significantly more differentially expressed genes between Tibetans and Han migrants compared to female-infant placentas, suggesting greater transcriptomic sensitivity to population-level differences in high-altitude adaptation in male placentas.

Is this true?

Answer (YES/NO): YES